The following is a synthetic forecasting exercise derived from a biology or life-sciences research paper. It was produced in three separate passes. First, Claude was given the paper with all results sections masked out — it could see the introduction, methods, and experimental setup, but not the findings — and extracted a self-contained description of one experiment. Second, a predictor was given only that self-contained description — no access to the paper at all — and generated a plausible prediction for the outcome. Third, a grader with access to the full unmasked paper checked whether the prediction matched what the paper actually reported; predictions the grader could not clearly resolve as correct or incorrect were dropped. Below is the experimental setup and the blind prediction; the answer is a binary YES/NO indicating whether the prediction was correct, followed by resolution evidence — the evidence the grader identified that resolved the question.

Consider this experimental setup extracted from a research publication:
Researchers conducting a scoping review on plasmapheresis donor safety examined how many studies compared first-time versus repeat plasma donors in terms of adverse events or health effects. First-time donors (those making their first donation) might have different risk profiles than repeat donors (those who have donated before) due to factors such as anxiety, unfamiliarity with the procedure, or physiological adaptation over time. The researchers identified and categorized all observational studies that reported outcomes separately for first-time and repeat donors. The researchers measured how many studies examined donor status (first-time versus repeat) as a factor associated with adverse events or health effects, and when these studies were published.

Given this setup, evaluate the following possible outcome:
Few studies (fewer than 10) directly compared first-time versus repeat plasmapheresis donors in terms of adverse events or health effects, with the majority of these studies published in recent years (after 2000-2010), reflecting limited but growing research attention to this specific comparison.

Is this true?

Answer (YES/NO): NO